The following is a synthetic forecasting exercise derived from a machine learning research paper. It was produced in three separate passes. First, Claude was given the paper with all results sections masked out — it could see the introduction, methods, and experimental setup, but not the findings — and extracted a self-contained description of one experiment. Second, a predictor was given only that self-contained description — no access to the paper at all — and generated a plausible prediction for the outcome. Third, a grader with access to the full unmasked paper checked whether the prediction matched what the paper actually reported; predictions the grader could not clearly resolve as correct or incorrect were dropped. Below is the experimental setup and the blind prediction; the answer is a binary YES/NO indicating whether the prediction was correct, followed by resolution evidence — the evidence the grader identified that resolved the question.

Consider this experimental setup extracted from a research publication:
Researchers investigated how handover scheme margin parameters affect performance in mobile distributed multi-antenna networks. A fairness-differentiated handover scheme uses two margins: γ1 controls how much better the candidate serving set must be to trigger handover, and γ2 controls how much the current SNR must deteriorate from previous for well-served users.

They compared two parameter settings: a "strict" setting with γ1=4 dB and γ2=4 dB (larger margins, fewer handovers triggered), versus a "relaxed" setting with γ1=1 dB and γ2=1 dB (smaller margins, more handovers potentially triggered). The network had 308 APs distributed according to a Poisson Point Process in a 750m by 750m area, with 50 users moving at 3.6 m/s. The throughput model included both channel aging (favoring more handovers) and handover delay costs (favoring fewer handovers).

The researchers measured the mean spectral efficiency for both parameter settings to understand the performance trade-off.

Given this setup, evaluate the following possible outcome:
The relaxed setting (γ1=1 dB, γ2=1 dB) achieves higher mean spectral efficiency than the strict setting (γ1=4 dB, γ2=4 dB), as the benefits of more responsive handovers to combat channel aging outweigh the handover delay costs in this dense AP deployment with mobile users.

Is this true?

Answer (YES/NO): NO